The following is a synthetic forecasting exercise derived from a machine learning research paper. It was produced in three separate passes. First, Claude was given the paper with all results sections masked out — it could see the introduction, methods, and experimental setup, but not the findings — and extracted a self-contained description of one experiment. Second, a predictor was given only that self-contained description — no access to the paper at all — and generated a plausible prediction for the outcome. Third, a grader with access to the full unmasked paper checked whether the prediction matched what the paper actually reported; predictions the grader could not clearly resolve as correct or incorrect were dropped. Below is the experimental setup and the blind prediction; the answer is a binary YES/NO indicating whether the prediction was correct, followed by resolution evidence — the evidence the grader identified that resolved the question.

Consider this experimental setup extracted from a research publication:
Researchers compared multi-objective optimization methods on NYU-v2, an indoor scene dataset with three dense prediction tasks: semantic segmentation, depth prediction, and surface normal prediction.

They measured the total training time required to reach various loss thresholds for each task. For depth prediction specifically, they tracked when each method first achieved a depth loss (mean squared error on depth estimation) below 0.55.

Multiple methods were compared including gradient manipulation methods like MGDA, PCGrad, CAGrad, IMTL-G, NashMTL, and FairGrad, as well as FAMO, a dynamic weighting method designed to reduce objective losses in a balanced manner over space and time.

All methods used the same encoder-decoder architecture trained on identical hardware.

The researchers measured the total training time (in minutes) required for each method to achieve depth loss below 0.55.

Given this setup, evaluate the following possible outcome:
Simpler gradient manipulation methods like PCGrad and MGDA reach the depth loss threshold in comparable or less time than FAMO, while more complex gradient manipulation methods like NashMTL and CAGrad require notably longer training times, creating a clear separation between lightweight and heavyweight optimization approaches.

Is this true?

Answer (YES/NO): NO